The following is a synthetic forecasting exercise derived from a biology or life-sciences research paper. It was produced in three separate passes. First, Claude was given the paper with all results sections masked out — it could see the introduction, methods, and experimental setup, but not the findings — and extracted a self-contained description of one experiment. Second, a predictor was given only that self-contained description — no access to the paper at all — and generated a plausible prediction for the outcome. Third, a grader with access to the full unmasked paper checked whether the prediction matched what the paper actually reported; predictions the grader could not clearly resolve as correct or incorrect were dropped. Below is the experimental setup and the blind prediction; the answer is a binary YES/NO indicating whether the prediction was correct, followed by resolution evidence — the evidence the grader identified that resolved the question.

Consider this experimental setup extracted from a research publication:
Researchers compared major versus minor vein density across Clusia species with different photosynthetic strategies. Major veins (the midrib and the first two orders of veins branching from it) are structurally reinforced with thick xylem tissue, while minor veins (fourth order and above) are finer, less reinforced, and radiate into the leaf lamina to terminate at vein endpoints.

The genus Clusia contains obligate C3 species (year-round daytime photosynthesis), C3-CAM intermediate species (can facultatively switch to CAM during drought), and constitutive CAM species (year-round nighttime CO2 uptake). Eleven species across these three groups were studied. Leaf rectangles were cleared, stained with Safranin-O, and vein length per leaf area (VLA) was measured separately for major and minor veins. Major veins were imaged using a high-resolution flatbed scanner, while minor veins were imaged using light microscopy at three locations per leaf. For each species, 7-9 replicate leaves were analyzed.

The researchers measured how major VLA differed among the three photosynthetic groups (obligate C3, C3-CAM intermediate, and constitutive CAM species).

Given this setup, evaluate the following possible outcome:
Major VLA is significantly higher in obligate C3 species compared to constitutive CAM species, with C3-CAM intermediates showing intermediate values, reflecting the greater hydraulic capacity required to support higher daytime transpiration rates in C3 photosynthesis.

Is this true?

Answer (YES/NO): NO